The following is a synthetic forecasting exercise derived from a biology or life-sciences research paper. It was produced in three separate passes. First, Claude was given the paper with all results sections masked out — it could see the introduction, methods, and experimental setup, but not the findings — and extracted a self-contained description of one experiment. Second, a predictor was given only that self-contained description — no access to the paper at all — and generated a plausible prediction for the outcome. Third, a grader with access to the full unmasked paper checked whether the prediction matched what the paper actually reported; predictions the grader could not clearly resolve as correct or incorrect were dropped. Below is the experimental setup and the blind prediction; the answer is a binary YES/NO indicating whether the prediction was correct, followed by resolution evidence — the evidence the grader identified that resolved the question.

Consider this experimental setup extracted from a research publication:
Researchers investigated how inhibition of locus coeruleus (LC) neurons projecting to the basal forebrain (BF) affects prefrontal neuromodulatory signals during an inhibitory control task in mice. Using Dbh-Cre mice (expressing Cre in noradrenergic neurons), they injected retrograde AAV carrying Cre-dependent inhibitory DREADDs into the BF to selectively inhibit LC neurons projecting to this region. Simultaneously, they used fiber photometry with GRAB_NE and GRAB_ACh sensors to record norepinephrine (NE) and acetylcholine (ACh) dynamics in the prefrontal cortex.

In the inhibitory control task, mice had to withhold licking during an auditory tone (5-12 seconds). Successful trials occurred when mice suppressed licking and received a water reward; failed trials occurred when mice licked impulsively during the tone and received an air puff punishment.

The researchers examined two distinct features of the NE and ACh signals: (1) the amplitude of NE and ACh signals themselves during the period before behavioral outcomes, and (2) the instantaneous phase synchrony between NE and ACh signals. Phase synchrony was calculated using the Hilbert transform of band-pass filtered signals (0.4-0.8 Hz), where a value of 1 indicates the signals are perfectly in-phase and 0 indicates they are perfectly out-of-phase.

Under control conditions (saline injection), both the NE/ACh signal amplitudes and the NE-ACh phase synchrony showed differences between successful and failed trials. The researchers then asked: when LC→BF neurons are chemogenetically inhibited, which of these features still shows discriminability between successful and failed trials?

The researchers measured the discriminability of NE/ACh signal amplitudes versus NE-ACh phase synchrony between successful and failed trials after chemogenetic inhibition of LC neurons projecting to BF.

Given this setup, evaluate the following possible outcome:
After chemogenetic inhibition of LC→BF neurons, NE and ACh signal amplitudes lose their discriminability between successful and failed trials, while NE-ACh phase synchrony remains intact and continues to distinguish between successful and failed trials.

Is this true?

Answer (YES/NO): NO